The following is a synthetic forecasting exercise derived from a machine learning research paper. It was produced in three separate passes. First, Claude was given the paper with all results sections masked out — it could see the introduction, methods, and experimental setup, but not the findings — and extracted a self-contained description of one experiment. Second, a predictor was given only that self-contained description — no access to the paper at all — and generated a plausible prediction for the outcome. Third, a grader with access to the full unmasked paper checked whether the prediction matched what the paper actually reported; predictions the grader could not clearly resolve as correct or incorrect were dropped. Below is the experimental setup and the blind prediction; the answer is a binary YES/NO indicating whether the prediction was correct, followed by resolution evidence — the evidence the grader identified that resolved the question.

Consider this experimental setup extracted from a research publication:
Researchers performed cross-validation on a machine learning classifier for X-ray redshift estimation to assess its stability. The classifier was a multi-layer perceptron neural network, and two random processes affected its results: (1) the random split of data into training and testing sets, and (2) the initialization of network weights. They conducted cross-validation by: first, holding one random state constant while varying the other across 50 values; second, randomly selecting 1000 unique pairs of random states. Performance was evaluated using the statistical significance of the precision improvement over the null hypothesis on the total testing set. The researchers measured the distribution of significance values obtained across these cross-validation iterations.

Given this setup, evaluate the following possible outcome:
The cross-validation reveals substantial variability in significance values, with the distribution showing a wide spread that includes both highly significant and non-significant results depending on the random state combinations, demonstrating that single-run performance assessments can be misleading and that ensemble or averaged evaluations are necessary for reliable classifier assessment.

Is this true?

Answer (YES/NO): NO